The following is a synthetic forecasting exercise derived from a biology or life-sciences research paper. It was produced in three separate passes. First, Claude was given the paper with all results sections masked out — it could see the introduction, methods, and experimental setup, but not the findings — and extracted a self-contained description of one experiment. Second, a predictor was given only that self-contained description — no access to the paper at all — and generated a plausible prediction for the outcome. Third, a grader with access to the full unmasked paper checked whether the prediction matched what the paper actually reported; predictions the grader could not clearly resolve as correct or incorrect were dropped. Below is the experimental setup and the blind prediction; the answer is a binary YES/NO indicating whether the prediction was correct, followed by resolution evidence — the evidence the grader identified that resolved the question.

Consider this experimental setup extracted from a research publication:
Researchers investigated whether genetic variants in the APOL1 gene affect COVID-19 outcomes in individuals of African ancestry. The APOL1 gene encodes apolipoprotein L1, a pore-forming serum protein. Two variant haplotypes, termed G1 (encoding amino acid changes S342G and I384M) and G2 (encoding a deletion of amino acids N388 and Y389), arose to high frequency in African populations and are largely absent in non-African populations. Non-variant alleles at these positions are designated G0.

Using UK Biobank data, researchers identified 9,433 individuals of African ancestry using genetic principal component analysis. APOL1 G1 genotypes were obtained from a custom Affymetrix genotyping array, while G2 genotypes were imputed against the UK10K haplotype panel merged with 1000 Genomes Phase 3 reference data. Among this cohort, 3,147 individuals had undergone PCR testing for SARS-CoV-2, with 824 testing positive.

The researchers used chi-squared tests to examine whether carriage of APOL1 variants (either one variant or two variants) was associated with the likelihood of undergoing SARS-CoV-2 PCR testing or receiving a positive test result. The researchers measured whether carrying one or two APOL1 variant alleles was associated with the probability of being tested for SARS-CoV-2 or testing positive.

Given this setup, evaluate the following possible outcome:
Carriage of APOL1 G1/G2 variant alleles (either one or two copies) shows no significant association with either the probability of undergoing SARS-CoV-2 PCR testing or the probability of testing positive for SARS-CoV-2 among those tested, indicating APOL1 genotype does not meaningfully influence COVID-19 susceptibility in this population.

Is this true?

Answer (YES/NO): YES